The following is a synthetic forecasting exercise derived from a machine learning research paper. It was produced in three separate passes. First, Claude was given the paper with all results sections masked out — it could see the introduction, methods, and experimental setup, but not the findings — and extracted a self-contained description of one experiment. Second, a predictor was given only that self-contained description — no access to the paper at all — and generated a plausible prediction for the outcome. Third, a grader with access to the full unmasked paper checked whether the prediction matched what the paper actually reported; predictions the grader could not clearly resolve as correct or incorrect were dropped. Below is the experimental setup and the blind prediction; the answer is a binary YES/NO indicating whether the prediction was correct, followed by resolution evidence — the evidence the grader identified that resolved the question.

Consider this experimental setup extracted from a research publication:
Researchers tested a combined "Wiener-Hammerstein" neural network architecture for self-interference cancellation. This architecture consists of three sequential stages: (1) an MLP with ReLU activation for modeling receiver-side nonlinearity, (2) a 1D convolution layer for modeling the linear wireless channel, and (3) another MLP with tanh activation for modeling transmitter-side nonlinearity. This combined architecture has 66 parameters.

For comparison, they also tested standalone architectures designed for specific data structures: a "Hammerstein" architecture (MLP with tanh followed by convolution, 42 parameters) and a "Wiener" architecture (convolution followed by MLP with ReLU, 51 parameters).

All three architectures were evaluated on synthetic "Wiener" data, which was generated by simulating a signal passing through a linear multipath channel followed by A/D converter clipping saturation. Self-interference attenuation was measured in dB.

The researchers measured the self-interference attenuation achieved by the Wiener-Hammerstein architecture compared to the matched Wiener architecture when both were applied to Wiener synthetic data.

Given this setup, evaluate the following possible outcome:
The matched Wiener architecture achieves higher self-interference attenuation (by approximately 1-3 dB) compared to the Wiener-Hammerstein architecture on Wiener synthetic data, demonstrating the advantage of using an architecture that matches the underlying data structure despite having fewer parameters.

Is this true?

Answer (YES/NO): NO